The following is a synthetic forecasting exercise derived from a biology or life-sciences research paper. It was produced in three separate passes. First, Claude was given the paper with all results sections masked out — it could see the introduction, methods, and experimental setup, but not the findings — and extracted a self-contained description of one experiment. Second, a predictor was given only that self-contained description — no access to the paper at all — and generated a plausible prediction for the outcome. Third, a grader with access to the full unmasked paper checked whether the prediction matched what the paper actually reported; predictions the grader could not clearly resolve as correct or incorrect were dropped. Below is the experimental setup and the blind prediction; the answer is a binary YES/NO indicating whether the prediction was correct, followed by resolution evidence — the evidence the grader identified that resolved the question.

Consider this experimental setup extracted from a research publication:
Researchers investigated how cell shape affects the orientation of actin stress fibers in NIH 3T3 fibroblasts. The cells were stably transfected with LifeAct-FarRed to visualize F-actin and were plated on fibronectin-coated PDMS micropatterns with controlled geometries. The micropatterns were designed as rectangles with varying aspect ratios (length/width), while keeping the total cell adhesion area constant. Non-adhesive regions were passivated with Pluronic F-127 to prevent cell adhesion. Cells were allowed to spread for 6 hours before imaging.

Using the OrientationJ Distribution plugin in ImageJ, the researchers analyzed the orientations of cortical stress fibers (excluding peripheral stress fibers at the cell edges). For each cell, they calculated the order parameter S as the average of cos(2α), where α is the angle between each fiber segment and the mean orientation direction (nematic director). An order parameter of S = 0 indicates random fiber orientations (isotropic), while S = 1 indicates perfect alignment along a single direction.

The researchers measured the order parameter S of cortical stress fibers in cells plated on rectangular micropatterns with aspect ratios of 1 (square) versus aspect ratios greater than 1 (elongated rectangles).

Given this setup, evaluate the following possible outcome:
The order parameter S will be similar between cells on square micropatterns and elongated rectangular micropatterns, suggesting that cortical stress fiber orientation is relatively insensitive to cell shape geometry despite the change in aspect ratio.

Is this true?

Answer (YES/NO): NO